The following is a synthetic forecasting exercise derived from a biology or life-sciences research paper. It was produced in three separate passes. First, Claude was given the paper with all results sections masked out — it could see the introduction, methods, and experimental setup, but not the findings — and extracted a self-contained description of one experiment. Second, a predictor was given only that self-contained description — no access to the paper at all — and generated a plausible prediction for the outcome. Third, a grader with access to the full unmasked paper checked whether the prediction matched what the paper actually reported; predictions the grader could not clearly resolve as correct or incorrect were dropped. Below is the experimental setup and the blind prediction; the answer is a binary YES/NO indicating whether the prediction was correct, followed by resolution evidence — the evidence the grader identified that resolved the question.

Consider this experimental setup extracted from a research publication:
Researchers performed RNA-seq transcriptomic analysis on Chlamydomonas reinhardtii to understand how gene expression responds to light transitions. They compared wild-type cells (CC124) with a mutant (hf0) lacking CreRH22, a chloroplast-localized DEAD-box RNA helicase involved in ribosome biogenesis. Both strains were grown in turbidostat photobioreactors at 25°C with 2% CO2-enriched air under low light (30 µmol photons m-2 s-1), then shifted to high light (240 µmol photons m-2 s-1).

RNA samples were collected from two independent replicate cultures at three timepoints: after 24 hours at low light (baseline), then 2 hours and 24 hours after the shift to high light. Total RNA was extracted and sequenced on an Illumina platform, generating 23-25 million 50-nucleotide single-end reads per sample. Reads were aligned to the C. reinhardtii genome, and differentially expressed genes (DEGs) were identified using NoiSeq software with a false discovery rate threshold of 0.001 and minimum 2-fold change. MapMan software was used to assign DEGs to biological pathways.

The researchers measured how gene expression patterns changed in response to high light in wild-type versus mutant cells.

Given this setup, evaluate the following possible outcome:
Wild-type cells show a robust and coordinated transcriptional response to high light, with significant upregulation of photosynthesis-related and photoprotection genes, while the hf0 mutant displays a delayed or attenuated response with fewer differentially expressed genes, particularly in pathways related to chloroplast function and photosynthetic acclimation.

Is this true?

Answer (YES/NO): NO